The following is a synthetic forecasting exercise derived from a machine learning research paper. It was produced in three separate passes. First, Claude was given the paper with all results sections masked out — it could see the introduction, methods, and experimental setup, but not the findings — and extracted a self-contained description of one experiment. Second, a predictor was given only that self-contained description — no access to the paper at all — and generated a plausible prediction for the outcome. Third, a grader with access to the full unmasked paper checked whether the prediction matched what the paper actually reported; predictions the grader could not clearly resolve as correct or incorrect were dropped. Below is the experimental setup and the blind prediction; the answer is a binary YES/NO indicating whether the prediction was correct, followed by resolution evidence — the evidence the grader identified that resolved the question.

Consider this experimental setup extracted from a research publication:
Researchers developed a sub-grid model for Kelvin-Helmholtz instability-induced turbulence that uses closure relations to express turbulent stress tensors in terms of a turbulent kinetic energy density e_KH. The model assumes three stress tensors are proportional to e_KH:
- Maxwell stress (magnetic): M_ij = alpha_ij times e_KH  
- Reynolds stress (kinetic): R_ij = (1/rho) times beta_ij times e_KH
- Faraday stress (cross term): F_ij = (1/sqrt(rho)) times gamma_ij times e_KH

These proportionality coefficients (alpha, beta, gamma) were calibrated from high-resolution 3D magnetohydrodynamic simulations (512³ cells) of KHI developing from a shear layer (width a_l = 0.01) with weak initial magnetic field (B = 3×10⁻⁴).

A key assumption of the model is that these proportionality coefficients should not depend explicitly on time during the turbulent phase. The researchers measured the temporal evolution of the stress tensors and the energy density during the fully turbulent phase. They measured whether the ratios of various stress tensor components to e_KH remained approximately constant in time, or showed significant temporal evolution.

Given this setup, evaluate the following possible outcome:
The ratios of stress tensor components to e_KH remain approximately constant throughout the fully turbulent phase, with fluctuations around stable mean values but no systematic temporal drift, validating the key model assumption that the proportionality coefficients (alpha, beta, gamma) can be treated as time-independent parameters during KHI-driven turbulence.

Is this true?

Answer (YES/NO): NO